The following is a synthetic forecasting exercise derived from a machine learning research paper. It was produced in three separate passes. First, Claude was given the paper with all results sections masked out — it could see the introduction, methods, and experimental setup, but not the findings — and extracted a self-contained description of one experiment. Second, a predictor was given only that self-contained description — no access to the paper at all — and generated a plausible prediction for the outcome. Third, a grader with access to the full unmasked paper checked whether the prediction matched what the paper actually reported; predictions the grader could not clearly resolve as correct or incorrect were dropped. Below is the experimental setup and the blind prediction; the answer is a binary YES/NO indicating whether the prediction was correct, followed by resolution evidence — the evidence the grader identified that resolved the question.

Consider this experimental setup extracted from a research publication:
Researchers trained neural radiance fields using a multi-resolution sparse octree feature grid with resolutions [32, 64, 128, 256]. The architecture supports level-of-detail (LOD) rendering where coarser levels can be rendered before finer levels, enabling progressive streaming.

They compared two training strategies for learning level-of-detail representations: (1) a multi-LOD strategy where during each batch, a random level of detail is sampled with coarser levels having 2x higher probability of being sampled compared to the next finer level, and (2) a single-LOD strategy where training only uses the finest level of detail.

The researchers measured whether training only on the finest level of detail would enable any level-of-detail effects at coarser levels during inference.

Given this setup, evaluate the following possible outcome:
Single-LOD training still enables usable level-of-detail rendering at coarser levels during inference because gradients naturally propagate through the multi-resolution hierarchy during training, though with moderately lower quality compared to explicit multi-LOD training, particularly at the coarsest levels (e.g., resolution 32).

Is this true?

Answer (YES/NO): YES